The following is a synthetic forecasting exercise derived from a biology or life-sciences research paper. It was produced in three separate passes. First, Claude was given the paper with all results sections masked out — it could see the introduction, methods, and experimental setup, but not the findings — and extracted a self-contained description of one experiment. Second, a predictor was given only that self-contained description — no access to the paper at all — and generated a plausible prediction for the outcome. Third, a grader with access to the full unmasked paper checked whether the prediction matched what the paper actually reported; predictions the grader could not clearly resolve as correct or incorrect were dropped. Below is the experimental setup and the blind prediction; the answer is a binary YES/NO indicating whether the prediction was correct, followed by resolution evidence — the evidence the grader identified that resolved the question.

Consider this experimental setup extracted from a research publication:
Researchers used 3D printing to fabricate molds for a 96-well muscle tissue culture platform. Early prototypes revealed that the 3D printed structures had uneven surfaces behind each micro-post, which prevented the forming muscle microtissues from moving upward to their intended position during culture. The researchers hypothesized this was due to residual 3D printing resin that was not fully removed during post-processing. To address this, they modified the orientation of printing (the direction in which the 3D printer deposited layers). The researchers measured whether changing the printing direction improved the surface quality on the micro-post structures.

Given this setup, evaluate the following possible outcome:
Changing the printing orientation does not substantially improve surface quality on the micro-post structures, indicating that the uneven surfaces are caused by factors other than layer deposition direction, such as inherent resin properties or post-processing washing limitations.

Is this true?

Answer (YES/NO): NO